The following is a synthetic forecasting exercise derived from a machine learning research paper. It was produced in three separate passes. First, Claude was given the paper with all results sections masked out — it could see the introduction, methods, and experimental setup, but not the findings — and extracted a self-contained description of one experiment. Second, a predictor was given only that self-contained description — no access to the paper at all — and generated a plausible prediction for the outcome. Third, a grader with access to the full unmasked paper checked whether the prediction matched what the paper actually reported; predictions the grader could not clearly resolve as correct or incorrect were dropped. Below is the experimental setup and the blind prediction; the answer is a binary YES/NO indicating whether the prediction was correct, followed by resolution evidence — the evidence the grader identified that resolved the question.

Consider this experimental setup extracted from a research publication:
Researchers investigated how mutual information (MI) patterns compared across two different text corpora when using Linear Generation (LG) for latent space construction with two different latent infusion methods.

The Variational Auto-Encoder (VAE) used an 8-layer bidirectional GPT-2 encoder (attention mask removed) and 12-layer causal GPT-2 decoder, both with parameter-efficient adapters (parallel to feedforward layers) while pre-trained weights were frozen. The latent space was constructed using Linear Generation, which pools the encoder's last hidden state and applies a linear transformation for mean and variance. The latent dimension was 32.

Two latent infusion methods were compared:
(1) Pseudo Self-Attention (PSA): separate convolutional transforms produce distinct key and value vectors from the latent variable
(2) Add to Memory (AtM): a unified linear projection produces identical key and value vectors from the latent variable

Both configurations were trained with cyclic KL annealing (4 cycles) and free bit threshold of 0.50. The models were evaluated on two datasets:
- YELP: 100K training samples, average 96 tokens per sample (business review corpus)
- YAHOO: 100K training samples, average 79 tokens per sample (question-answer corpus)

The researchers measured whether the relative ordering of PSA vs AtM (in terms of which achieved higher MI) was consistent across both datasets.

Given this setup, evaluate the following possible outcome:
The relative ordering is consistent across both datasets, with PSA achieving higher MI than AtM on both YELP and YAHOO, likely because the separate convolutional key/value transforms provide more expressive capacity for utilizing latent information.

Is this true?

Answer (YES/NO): NO